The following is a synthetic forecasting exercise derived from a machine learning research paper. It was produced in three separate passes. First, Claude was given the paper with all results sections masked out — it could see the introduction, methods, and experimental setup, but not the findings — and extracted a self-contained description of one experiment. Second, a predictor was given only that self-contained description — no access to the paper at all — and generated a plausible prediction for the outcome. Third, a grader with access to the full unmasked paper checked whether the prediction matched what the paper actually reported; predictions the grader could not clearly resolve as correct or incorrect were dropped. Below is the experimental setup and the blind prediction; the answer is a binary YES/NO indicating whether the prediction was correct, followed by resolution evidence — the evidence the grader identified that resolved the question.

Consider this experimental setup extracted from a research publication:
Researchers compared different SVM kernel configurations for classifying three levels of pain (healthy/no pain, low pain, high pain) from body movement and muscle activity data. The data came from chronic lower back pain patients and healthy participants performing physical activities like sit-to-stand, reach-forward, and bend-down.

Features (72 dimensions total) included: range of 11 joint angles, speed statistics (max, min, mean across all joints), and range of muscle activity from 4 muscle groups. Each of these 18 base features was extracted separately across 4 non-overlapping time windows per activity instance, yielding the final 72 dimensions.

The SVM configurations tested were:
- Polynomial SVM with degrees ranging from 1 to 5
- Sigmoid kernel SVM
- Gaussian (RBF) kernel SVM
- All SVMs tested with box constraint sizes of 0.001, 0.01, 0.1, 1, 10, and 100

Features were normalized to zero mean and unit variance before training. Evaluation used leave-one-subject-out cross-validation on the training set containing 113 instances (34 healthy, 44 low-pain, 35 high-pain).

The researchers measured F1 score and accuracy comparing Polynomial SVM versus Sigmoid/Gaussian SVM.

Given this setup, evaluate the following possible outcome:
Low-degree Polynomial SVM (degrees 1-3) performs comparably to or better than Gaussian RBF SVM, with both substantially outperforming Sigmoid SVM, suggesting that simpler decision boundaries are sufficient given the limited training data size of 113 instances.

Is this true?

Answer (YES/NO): NO